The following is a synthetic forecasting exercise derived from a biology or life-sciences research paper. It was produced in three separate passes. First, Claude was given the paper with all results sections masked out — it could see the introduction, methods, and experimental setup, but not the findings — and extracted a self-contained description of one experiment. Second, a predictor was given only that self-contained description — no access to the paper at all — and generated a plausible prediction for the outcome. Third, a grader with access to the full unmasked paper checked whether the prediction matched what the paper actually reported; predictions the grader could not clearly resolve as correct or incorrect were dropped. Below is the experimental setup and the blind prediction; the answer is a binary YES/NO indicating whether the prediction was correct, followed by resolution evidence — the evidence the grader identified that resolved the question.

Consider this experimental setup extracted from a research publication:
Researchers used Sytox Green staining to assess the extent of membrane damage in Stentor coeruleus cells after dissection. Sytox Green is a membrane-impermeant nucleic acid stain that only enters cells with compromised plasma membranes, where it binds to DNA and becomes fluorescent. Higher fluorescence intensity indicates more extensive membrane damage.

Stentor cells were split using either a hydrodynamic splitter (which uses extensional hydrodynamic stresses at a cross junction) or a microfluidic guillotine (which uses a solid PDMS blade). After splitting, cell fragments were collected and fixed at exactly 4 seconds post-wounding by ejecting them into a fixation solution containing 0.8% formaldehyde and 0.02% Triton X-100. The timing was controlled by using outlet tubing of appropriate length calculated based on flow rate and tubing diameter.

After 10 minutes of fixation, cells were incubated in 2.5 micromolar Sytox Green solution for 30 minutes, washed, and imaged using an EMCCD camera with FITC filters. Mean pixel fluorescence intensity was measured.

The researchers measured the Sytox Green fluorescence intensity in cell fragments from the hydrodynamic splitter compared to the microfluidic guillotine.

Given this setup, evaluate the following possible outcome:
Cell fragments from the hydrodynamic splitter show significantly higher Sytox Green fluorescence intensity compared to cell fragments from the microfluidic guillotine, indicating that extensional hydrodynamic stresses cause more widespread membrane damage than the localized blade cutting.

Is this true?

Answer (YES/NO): NO